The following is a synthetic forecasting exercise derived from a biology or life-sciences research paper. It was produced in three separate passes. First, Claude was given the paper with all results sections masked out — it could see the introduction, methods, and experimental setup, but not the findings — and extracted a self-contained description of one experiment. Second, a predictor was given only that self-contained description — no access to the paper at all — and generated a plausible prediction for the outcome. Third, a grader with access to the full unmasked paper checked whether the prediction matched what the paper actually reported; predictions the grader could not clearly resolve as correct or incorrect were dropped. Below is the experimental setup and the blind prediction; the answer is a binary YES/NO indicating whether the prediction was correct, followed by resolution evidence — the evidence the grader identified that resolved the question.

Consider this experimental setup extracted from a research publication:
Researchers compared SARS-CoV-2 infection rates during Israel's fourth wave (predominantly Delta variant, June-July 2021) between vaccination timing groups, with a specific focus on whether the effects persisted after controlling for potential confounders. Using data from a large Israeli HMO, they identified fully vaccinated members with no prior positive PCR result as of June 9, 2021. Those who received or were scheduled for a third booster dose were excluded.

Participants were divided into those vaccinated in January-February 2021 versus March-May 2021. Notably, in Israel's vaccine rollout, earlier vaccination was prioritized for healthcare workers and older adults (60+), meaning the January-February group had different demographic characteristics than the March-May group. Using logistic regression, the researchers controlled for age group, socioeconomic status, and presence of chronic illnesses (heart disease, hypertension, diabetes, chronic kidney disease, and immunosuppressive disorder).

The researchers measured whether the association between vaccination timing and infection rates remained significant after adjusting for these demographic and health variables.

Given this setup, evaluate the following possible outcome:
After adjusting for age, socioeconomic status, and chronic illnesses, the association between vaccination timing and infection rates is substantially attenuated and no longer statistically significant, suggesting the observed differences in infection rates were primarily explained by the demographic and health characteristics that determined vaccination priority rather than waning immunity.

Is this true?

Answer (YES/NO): NO